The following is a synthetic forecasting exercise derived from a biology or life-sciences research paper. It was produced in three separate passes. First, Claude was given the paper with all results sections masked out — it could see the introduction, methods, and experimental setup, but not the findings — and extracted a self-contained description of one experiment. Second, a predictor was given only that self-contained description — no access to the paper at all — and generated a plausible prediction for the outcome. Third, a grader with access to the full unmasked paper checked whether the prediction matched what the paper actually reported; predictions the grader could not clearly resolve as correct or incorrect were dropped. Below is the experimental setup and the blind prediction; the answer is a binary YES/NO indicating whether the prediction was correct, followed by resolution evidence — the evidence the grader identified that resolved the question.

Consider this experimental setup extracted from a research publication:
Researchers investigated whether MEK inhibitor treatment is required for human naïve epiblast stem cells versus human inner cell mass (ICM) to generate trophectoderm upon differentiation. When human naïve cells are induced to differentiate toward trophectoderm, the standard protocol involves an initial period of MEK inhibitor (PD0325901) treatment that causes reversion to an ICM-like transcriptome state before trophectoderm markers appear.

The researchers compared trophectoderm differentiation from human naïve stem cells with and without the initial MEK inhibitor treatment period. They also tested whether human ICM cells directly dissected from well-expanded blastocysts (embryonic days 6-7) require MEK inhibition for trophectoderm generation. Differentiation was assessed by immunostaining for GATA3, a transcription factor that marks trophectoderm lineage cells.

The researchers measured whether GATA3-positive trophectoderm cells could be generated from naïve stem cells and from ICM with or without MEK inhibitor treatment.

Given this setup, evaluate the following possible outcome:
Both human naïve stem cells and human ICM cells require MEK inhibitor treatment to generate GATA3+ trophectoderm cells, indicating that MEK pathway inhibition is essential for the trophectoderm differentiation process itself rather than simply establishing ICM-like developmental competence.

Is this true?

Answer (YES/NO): NO